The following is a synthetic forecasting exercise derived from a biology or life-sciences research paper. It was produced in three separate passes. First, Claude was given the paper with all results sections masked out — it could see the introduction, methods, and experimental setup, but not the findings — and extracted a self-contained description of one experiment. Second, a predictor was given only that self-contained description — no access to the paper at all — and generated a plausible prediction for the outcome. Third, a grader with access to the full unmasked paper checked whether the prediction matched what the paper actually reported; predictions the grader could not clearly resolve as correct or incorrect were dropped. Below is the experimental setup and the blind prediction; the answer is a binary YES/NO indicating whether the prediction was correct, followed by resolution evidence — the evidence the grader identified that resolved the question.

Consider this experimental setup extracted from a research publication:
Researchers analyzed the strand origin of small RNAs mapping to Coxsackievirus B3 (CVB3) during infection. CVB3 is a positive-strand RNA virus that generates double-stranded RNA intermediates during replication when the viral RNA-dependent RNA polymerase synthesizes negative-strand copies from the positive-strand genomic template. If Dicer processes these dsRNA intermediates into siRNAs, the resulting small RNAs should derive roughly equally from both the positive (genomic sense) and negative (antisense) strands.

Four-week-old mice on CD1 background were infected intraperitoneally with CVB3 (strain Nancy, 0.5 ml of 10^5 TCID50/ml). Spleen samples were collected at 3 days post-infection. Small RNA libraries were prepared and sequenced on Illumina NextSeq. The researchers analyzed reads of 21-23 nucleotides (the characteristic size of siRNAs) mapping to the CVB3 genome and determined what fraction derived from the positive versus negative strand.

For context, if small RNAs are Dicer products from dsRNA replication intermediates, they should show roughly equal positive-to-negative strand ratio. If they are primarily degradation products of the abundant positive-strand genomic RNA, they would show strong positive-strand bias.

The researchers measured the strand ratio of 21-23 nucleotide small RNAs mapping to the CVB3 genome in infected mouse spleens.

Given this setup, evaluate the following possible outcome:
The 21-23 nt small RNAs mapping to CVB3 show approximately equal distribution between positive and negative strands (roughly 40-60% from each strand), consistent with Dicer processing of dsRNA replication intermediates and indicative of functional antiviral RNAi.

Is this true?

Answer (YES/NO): NO